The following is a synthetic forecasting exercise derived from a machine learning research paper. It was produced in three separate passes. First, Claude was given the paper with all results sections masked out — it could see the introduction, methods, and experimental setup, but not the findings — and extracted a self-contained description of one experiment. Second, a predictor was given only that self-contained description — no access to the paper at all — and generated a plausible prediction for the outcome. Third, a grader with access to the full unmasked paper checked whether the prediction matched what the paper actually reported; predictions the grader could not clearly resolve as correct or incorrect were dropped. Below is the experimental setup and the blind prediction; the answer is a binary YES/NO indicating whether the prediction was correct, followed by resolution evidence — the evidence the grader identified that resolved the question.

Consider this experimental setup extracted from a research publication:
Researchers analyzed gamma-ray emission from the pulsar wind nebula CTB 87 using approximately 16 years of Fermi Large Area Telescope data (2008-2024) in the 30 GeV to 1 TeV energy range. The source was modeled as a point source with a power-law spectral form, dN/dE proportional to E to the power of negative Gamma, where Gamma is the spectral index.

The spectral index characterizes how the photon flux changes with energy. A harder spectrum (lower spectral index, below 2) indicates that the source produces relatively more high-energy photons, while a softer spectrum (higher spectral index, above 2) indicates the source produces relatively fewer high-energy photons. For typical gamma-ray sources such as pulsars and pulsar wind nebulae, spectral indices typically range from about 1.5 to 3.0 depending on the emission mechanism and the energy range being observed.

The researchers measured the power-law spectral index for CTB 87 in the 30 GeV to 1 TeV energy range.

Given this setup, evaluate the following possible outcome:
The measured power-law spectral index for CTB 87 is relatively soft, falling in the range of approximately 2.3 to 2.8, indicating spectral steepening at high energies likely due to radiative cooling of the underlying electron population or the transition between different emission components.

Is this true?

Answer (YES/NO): NO